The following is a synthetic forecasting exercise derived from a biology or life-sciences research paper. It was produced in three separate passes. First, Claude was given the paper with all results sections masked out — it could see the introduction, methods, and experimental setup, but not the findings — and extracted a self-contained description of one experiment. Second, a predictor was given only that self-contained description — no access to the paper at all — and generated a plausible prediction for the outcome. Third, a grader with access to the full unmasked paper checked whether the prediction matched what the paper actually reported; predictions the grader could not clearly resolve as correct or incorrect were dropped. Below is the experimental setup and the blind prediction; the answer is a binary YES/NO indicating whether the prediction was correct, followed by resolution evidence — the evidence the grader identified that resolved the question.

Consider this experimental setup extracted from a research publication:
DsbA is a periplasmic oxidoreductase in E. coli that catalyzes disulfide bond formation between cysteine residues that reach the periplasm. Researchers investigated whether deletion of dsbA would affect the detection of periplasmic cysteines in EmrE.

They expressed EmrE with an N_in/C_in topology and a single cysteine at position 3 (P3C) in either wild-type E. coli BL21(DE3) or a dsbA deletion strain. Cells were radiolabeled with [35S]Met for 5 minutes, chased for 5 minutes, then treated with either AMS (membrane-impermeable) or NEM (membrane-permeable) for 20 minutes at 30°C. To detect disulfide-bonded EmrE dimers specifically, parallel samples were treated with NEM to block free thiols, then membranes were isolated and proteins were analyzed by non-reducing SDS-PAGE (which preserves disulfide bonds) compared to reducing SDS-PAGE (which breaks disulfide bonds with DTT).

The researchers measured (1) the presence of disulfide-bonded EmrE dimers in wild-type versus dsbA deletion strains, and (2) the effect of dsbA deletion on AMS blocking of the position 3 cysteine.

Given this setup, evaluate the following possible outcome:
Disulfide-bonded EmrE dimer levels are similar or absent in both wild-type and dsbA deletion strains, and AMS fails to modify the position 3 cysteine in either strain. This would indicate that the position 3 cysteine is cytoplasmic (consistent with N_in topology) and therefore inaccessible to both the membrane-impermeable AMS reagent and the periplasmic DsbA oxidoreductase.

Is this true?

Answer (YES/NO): NO